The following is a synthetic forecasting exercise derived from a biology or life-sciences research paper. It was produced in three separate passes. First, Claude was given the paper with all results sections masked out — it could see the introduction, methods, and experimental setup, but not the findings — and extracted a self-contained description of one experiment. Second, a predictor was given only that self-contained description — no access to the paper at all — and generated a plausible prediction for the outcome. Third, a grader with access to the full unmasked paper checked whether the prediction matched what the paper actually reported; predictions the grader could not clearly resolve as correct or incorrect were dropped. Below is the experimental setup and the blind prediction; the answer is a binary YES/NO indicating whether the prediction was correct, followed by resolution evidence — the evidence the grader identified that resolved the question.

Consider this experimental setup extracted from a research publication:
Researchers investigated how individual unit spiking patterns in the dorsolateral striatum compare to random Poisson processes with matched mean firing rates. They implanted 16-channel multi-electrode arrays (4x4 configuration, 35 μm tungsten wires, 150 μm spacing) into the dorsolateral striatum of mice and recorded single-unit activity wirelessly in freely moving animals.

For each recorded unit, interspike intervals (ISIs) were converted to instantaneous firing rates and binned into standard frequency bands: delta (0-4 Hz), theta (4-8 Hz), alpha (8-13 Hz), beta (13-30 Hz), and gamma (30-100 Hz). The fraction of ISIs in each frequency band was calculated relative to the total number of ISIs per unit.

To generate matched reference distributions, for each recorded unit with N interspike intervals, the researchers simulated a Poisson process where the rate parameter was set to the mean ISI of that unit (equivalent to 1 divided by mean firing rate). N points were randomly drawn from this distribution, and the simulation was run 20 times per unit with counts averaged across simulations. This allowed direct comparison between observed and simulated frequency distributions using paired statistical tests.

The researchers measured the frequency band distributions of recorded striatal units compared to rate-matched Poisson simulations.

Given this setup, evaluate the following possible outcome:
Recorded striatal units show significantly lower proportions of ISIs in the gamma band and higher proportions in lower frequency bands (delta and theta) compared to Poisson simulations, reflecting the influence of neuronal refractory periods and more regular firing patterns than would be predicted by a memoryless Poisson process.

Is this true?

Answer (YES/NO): NO